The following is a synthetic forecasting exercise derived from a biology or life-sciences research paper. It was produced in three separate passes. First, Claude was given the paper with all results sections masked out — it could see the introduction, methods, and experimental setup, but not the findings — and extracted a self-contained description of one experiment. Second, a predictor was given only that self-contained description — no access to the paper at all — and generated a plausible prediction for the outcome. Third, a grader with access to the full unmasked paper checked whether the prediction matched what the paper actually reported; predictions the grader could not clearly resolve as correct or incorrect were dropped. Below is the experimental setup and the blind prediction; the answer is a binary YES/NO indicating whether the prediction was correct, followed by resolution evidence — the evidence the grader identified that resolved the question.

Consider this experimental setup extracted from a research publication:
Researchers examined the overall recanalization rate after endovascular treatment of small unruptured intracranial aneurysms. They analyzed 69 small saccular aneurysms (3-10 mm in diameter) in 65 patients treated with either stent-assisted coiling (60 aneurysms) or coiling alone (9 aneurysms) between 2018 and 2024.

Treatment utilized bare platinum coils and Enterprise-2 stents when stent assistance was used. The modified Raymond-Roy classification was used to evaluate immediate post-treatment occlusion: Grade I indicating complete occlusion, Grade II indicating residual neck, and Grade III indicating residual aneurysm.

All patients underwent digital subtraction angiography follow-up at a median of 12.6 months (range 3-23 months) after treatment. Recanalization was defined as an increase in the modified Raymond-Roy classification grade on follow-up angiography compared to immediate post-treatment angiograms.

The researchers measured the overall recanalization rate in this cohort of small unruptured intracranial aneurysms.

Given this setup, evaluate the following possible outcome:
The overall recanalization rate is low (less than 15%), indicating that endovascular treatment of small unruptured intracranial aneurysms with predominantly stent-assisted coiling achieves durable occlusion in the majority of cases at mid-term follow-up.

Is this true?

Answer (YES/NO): NO